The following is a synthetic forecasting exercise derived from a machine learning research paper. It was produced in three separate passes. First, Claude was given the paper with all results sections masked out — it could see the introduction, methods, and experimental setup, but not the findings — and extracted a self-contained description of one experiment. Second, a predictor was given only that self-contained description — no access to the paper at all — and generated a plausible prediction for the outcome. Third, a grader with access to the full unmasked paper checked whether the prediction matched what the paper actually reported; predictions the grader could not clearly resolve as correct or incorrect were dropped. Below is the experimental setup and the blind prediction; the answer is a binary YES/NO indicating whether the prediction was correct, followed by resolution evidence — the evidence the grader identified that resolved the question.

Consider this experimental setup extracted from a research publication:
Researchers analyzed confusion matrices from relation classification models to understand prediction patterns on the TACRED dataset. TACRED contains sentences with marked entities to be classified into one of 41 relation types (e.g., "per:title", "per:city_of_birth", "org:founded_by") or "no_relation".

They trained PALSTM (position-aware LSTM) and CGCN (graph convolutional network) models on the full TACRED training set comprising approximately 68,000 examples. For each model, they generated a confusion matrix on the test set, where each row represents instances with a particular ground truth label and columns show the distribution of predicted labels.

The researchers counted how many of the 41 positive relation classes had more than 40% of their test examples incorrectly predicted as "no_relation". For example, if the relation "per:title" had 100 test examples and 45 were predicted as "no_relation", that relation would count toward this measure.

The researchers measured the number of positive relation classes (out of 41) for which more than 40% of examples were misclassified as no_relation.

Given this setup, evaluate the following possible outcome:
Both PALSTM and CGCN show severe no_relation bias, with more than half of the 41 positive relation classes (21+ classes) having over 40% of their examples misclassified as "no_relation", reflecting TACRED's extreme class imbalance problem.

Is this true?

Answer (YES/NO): NO